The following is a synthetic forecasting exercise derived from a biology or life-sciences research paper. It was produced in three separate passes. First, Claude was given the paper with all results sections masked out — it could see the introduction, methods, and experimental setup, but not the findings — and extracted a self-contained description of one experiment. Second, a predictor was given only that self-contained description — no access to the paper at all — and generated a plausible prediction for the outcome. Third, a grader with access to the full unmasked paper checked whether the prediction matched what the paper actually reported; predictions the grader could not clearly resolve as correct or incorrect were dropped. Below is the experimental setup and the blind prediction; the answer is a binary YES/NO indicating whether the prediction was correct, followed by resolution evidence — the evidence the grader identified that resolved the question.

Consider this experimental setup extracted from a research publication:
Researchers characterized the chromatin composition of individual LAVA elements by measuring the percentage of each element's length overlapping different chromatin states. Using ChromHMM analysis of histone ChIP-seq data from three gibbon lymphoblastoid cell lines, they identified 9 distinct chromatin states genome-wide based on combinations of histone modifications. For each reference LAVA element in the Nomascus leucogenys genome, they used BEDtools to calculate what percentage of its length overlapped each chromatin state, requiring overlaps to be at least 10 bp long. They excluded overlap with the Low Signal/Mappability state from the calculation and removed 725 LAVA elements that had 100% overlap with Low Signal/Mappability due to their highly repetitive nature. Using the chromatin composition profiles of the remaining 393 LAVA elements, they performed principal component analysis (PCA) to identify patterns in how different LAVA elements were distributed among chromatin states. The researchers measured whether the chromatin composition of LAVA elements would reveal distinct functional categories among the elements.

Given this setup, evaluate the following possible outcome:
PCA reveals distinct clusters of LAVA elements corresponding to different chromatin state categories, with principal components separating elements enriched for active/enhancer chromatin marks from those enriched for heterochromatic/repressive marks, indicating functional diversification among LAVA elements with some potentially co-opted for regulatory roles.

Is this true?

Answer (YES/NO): YES